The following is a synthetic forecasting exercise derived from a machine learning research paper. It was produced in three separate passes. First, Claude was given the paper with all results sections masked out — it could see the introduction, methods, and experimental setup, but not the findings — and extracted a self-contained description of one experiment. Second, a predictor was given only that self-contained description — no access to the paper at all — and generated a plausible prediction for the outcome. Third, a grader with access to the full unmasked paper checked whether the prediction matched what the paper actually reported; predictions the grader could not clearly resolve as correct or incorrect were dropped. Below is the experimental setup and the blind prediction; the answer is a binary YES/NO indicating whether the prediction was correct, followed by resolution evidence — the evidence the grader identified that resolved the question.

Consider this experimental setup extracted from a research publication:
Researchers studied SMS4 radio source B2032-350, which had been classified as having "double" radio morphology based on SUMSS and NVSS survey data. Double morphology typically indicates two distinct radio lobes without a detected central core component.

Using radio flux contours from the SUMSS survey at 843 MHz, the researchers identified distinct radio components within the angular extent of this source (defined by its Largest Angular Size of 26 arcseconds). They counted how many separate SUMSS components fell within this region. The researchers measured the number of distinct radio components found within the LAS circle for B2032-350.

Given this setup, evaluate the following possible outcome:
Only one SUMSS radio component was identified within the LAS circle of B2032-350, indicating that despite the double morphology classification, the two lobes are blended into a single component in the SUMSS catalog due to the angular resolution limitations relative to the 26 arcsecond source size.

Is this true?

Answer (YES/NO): YES